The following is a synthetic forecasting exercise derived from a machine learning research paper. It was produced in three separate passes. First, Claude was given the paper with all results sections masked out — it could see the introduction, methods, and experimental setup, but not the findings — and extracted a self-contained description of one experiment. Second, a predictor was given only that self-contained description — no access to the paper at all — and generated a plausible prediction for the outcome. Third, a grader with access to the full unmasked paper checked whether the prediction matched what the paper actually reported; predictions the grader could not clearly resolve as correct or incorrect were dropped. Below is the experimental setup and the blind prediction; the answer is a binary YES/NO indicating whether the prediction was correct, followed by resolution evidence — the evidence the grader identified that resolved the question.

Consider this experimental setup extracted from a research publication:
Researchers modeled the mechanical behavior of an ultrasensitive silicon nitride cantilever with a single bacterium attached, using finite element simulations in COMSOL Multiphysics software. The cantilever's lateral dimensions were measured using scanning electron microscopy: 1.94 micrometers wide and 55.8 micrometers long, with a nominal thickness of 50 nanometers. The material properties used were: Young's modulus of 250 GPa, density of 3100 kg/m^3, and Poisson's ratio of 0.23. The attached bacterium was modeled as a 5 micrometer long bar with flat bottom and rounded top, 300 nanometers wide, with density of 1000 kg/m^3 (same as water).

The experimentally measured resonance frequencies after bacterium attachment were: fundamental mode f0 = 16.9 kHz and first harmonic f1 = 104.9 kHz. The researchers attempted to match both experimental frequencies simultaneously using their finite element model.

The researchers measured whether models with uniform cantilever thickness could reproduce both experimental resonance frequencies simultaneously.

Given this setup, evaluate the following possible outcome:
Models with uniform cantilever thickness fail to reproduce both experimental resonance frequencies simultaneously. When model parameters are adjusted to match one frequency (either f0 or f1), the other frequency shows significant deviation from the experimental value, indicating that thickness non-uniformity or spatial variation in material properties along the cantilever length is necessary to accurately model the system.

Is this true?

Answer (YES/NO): YES